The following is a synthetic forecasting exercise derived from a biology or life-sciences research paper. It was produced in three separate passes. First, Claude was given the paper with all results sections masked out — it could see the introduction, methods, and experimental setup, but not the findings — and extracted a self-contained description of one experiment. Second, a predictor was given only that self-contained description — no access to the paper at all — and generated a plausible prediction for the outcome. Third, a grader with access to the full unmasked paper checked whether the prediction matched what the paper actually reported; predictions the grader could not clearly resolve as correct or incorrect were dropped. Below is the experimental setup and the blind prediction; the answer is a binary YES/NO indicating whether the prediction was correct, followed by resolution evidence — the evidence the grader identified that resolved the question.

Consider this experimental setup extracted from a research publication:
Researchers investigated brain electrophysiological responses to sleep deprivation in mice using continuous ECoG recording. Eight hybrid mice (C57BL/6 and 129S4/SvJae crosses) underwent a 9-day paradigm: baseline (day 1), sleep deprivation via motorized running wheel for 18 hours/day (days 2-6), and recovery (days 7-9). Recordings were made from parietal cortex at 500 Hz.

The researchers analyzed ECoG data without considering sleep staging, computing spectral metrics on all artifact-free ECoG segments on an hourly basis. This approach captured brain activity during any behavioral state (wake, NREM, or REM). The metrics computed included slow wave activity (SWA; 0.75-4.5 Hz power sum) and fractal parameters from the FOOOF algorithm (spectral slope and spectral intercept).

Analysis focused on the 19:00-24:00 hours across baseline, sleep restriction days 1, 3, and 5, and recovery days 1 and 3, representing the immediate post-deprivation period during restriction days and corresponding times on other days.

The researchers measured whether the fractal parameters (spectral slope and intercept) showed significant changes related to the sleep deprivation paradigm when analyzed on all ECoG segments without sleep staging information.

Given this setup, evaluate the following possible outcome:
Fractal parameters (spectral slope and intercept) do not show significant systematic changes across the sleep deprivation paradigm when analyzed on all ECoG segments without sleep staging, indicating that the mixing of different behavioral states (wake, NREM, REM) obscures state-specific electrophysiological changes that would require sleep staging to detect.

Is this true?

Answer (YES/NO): NO